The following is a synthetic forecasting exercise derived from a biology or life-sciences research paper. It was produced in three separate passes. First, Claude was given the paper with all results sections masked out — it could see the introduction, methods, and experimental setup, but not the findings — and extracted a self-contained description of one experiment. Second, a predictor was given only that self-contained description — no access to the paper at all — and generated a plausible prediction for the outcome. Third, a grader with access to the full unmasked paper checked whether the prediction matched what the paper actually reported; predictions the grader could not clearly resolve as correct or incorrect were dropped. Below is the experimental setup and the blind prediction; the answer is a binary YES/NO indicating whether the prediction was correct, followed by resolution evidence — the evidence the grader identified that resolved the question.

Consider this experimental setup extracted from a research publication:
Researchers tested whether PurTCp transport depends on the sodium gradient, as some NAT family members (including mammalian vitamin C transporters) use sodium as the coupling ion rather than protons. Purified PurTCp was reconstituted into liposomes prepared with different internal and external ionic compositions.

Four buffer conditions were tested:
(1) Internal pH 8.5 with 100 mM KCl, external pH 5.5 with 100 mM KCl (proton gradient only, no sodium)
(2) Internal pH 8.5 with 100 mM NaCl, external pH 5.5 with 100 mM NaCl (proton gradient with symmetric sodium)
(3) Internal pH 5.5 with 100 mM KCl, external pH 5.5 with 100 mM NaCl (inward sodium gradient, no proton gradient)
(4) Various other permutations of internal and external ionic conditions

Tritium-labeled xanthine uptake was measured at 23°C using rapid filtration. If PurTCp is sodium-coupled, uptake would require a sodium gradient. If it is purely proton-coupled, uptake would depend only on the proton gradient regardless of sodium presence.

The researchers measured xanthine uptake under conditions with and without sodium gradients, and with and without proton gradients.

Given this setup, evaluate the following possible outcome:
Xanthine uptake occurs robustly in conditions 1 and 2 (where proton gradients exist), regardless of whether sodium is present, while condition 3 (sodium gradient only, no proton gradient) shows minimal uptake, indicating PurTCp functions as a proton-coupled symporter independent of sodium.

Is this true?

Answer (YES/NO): YES